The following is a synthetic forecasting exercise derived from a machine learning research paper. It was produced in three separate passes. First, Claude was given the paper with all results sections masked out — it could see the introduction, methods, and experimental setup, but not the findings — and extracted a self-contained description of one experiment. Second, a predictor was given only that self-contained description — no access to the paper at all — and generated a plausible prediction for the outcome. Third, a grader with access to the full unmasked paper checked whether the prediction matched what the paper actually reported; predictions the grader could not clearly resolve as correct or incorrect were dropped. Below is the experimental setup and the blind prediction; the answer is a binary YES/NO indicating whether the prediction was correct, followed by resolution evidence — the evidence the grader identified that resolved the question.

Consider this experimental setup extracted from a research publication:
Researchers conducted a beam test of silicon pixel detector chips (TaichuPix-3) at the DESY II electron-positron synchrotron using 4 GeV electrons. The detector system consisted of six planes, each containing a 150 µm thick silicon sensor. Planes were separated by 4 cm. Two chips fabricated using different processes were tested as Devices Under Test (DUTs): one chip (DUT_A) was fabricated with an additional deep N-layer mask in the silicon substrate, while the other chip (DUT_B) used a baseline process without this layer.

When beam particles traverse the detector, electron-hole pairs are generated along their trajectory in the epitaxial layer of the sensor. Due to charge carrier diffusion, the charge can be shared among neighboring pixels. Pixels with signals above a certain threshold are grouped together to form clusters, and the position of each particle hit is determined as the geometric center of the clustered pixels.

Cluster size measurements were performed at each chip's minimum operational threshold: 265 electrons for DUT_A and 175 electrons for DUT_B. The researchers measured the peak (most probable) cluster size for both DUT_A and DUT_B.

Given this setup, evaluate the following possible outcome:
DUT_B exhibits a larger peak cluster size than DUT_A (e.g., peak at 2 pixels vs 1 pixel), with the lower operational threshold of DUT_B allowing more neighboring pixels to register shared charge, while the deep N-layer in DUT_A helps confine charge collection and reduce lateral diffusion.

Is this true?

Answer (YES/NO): YES